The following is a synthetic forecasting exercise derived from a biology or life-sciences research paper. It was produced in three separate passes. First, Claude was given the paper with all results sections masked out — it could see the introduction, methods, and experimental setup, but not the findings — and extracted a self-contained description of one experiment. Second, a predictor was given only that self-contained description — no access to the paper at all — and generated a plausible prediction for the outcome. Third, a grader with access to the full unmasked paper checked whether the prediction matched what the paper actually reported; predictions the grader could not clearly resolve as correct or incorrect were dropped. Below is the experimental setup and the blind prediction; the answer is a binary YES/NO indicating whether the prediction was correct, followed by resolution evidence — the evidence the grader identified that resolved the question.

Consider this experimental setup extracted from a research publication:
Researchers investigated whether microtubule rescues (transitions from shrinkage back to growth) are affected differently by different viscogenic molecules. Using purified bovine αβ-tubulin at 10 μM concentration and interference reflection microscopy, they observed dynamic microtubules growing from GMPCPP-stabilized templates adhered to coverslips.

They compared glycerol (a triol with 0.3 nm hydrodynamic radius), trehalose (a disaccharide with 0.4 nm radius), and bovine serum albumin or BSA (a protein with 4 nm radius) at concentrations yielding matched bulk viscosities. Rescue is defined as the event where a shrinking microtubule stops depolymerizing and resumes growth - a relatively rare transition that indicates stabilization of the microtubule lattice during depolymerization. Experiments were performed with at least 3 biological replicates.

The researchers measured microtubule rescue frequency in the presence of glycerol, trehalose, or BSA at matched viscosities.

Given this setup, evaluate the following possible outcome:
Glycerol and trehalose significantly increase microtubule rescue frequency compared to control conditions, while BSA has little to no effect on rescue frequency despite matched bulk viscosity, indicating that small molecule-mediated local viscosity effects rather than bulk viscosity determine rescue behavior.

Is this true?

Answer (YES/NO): NO